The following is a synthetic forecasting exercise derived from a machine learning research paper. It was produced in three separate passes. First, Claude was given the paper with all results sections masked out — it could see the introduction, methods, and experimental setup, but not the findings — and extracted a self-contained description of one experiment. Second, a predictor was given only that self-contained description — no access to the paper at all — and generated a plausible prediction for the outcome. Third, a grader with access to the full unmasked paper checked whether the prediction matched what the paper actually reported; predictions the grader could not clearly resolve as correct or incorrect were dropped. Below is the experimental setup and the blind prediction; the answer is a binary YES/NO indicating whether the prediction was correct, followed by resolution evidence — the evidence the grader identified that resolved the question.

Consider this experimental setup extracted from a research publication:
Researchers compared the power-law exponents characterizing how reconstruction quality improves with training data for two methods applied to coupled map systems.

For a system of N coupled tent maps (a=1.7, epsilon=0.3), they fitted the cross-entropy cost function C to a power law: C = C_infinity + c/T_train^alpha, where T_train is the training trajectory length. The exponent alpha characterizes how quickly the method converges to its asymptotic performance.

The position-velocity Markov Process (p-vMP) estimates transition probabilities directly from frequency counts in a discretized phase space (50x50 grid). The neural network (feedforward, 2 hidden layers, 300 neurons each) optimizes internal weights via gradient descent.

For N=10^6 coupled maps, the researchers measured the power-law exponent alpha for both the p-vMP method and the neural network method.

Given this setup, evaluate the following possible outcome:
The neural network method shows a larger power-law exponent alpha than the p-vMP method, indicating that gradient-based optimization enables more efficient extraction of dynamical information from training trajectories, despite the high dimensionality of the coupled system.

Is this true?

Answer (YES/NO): NO